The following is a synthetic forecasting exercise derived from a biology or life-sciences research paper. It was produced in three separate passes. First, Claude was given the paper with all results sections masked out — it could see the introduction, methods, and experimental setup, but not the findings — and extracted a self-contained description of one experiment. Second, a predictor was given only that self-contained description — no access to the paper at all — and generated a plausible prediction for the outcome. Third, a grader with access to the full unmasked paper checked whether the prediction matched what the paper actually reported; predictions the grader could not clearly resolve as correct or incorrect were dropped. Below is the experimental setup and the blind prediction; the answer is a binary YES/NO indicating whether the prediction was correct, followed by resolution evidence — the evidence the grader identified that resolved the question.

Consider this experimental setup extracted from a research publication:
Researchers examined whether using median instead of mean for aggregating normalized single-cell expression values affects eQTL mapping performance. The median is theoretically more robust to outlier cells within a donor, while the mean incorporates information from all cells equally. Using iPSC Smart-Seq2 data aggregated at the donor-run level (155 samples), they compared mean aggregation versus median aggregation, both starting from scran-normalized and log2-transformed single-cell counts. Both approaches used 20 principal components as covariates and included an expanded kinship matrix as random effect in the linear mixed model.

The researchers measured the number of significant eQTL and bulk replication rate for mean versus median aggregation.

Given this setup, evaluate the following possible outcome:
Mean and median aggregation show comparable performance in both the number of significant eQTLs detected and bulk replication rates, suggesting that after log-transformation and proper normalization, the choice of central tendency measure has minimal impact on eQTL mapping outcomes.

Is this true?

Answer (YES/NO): NO